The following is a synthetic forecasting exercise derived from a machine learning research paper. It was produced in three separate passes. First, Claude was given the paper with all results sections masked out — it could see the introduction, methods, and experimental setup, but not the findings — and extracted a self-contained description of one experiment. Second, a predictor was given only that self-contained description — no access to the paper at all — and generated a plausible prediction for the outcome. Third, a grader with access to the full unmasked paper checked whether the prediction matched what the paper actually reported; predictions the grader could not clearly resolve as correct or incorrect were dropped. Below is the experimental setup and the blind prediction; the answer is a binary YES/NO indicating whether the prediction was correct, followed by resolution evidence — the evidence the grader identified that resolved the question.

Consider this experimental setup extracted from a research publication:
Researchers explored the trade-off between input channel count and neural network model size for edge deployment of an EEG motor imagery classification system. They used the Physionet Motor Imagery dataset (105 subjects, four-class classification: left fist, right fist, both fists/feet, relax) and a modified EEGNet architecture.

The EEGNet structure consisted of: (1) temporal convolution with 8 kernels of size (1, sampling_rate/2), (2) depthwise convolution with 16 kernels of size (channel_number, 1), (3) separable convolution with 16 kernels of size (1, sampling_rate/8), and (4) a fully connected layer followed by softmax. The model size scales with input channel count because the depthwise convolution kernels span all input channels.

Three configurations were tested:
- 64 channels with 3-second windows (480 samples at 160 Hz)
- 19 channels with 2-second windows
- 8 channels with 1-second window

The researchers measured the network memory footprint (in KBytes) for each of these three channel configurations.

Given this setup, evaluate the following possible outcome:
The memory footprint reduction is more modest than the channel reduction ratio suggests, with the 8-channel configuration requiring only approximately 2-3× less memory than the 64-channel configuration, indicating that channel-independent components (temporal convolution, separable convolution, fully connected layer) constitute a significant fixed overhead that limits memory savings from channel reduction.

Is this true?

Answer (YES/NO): YES